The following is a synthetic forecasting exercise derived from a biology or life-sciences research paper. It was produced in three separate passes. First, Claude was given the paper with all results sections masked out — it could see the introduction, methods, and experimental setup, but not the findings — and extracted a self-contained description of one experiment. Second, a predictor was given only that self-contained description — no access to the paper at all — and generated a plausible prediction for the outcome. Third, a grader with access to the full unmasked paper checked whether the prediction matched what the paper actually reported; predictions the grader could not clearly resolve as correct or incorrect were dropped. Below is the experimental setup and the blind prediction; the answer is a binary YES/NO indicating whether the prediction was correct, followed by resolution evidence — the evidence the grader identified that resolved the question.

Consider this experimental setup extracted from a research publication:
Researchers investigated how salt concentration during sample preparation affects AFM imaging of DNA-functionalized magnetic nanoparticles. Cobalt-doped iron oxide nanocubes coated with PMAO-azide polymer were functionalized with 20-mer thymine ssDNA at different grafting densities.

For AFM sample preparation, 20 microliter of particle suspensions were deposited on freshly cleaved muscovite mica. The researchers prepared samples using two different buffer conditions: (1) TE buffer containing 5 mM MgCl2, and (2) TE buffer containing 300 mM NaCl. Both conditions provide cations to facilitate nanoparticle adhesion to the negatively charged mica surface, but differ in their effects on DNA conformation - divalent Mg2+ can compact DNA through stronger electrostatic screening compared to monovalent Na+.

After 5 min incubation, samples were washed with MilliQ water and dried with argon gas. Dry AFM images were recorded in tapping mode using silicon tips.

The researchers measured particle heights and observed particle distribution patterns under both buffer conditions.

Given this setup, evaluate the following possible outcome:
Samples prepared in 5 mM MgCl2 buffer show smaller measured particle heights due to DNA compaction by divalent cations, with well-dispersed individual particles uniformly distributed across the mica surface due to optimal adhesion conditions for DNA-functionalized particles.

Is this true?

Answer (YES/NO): NO